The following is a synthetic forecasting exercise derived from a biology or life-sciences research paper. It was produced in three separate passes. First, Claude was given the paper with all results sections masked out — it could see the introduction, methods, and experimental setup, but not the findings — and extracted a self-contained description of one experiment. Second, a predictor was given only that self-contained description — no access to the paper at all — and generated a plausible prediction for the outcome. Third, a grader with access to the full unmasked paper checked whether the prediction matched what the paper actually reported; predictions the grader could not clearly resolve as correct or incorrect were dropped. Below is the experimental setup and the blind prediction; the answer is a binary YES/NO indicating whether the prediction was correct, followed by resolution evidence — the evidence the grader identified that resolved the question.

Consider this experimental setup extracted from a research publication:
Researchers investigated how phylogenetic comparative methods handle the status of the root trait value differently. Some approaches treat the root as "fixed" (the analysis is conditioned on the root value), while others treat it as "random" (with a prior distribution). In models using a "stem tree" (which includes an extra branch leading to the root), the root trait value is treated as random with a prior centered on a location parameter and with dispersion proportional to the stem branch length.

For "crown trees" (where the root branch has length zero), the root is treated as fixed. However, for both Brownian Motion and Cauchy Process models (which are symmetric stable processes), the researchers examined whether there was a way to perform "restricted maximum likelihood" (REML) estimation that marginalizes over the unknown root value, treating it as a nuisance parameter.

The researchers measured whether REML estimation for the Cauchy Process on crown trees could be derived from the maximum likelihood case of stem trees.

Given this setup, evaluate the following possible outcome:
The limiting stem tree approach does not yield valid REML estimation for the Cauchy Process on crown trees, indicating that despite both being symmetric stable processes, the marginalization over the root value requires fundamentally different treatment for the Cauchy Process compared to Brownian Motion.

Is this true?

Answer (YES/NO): NO